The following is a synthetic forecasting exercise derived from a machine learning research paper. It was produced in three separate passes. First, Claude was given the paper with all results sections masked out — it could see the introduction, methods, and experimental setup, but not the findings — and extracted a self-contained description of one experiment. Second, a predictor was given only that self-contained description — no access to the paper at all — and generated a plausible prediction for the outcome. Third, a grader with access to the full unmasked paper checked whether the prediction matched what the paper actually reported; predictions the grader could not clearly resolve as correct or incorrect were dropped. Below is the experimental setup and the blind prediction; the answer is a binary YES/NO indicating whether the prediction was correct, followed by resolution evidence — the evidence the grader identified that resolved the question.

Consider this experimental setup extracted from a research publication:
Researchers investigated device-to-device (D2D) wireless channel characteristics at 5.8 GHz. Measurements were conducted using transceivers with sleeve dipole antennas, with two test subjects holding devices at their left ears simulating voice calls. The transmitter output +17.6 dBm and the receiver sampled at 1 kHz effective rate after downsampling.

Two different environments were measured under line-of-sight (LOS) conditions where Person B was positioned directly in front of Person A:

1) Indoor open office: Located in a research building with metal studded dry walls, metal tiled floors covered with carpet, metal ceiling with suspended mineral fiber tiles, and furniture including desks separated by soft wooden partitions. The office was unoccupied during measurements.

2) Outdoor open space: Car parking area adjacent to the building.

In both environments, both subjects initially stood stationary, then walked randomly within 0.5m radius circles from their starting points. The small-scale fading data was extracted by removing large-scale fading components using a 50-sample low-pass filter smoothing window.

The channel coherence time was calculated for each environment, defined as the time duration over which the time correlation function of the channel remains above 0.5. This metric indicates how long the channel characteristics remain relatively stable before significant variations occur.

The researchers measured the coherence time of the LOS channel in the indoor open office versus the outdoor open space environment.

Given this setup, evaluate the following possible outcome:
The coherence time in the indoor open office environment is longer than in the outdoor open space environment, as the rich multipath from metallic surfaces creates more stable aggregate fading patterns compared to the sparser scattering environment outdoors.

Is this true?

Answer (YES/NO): NO